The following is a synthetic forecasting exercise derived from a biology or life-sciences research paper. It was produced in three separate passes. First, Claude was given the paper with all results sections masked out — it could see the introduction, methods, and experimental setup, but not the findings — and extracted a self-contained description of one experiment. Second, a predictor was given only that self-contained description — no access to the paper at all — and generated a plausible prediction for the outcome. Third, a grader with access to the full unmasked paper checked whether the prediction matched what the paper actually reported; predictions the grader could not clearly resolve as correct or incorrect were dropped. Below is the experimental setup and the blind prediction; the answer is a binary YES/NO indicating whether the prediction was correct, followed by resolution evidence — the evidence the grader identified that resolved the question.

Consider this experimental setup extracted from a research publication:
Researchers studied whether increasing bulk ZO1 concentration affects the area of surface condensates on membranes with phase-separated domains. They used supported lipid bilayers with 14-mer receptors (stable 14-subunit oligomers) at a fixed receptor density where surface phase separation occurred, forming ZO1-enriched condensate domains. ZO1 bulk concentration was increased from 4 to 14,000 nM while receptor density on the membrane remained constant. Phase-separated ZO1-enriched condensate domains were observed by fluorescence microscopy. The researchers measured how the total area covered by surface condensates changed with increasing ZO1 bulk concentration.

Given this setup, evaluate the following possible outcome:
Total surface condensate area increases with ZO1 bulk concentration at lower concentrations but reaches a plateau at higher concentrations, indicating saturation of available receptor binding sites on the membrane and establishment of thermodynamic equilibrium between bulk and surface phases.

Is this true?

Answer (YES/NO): NO